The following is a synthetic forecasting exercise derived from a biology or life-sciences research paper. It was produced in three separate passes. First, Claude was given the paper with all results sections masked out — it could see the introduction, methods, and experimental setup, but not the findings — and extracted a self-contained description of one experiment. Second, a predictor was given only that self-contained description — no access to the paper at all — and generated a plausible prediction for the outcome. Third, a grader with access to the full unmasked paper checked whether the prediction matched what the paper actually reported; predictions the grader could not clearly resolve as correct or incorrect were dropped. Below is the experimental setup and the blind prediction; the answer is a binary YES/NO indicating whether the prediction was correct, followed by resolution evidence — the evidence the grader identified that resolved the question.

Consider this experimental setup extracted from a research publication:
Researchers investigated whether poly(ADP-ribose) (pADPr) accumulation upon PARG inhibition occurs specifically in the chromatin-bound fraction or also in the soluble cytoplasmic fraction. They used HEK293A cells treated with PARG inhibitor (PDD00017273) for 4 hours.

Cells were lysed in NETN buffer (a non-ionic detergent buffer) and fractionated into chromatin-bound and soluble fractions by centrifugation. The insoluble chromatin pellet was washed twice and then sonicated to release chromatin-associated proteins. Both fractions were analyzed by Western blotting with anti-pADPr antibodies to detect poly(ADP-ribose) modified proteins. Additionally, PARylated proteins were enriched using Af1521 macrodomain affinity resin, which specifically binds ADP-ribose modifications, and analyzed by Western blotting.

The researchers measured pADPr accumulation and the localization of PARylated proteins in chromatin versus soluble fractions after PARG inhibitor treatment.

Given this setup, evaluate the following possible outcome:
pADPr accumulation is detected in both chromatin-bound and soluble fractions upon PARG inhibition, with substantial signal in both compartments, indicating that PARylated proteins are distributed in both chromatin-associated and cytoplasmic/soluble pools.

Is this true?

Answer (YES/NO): NO